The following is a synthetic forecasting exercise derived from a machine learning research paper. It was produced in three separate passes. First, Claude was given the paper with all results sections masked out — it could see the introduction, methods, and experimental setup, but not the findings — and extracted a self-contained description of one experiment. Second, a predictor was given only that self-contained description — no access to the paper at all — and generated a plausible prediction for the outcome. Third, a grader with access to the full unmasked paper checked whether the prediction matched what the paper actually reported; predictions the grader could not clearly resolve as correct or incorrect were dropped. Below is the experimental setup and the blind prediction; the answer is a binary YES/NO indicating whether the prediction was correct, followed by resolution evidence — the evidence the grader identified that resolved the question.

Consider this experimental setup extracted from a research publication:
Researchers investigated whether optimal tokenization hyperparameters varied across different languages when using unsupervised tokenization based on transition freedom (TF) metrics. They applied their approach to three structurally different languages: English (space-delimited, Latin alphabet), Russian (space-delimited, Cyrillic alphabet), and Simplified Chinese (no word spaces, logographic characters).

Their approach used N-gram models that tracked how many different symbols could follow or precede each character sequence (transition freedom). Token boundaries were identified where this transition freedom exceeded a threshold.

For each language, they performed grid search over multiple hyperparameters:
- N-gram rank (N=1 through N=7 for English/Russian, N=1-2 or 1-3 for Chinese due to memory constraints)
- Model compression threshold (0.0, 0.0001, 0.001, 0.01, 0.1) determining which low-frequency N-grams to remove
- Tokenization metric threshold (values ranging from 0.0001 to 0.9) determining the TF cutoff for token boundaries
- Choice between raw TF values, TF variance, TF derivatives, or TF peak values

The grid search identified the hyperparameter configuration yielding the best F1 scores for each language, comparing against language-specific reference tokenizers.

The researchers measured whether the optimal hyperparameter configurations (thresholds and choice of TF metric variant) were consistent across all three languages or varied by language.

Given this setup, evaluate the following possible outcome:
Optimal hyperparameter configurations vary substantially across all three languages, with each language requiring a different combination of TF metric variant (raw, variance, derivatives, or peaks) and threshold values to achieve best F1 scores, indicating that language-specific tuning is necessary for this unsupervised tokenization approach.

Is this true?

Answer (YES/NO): NO